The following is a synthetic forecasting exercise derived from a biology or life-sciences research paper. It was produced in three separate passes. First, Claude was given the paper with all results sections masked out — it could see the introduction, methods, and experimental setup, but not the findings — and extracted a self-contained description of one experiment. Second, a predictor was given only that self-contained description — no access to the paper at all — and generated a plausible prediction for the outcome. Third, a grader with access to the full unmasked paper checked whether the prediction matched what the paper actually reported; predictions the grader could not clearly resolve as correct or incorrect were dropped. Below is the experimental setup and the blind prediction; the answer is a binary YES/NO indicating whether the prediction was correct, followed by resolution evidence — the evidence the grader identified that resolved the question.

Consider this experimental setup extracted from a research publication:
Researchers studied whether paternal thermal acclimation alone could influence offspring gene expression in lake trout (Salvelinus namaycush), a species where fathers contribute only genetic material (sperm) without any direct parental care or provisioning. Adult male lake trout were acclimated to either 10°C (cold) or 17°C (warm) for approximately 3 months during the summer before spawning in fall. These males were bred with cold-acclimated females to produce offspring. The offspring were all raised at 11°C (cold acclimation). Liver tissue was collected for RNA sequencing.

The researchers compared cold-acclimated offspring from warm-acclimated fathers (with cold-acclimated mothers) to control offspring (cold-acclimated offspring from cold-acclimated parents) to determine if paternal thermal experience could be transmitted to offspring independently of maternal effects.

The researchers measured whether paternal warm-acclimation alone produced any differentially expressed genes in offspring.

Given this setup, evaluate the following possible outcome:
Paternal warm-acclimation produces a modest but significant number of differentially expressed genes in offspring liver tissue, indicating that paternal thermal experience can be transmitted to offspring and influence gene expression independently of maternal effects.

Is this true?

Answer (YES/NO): YES